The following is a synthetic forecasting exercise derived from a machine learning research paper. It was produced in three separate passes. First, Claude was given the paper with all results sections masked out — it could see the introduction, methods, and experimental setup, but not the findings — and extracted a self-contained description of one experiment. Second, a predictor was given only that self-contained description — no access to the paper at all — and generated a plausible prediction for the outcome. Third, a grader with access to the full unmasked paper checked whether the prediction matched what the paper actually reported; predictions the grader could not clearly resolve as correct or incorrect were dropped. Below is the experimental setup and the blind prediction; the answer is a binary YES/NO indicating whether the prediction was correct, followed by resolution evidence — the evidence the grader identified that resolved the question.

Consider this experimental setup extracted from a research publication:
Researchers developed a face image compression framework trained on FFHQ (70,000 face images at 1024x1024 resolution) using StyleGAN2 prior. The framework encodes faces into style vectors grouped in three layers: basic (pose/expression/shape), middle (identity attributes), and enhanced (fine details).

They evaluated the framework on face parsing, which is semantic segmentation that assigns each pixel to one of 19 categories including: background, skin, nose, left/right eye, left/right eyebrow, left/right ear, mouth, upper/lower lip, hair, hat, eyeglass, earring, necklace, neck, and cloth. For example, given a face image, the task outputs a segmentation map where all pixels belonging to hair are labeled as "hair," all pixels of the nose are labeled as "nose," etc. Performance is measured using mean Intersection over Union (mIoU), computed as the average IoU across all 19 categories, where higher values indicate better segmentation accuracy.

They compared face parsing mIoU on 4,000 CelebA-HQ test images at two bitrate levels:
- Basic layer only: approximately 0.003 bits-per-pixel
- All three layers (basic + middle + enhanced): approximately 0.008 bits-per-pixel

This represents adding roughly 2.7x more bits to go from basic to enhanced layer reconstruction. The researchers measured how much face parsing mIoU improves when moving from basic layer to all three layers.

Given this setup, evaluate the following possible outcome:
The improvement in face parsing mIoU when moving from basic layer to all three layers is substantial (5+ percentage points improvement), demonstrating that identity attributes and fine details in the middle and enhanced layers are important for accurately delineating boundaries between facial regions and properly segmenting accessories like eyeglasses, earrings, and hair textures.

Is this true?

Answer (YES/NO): NO